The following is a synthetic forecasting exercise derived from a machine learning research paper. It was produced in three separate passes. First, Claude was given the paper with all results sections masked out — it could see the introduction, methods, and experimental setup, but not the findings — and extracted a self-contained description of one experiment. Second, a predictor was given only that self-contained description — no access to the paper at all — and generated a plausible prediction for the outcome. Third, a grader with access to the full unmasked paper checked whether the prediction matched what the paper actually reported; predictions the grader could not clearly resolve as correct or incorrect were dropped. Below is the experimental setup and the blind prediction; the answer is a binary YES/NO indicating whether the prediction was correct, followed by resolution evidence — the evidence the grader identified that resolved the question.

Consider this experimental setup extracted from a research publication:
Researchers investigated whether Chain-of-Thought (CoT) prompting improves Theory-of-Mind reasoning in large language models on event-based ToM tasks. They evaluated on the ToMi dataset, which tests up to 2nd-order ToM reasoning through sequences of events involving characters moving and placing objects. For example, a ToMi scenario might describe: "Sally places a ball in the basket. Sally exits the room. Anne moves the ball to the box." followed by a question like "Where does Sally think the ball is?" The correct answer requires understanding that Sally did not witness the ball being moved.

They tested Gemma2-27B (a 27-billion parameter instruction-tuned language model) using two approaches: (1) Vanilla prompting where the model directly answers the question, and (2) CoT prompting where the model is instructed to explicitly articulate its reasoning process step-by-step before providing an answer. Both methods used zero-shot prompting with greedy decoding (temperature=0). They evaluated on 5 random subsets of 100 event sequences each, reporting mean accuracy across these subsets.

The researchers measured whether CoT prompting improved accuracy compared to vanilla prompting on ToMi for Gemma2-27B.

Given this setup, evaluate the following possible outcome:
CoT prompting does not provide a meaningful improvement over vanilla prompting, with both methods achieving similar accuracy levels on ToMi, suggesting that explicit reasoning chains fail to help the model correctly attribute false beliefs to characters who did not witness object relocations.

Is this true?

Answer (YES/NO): NO